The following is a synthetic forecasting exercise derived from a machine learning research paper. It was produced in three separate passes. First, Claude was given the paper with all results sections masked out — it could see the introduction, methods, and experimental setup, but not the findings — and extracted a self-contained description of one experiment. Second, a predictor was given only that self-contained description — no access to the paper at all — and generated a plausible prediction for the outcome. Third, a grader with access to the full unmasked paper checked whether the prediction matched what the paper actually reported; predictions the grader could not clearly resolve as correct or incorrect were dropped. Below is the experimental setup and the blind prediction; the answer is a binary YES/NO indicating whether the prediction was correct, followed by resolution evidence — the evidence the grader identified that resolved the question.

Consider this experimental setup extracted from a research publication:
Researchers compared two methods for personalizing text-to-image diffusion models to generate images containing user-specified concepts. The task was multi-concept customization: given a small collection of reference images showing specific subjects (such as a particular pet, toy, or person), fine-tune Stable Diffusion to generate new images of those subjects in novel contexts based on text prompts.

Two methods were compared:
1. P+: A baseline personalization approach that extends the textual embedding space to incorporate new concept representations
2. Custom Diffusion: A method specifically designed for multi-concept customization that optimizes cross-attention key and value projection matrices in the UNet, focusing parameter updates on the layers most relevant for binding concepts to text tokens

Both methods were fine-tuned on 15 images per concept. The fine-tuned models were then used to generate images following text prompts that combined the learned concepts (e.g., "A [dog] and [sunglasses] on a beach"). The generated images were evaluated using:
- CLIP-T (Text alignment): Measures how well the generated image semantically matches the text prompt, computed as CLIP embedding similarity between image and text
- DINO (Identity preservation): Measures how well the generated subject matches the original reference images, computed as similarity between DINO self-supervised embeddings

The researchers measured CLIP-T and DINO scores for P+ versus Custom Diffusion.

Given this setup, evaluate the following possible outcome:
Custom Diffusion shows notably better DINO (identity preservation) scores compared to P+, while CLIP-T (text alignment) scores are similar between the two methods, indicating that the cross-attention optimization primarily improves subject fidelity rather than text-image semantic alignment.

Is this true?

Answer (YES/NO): NO